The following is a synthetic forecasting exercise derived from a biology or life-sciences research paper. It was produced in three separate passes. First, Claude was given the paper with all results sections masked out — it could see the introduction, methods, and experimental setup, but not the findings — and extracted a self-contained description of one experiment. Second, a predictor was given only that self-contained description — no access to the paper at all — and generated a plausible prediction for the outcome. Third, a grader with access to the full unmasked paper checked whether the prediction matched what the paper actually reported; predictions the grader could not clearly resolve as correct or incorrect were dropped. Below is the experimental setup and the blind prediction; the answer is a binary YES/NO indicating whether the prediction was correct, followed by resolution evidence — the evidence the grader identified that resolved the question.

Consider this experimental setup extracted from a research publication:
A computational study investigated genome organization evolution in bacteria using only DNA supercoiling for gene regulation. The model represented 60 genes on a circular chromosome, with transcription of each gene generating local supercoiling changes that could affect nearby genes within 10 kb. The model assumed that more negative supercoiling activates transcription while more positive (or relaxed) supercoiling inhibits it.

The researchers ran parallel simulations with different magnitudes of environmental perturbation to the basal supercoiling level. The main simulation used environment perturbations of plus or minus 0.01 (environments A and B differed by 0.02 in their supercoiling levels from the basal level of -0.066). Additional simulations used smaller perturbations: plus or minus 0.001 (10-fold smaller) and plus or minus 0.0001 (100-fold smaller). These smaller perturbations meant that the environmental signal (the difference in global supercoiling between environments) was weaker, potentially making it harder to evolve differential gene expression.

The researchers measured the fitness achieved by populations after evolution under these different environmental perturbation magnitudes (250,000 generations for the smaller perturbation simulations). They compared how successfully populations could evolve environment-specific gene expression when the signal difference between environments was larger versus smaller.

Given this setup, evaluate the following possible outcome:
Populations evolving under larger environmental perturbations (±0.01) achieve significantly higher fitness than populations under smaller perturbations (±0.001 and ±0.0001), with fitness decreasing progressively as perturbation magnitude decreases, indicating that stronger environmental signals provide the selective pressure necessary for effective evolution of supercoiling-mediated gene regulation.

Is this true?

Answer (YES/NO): NO